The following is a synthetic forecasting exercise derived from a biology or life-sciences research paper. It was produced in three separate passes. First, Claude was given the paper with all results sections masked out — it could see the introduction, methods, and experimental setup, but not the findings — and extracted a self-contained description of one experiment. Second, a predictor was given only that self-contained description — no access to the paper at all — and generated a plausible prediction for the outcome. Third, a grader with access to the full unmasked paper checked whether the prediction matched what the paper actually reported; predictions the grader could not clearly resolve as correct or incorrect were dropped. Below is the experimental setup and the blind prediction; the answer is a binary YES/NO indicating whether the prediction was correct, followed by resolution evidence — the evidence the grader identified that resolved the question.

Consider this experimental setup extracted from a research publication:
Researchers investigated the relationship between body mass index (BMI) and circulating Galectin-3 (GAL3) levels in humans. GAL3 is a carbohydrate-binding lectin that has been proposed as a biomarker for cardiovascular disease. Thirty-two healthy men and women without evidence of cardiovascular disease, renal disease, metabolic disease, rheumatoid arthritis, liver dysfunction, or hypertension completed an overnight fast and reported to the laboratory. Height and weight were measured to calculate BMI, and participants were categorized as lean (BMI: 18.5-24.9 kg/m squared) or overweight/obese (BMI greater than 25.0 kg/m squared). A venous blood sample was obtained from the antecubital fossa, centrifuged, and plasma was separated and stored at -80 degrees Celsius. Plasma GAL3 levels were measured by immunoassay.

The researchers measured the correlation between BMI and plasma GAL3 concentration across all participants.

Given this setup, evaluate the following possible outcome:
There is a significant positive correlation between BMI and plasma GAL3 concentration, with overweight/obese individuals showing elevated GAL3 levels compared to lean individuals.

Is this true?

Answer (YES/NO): YES